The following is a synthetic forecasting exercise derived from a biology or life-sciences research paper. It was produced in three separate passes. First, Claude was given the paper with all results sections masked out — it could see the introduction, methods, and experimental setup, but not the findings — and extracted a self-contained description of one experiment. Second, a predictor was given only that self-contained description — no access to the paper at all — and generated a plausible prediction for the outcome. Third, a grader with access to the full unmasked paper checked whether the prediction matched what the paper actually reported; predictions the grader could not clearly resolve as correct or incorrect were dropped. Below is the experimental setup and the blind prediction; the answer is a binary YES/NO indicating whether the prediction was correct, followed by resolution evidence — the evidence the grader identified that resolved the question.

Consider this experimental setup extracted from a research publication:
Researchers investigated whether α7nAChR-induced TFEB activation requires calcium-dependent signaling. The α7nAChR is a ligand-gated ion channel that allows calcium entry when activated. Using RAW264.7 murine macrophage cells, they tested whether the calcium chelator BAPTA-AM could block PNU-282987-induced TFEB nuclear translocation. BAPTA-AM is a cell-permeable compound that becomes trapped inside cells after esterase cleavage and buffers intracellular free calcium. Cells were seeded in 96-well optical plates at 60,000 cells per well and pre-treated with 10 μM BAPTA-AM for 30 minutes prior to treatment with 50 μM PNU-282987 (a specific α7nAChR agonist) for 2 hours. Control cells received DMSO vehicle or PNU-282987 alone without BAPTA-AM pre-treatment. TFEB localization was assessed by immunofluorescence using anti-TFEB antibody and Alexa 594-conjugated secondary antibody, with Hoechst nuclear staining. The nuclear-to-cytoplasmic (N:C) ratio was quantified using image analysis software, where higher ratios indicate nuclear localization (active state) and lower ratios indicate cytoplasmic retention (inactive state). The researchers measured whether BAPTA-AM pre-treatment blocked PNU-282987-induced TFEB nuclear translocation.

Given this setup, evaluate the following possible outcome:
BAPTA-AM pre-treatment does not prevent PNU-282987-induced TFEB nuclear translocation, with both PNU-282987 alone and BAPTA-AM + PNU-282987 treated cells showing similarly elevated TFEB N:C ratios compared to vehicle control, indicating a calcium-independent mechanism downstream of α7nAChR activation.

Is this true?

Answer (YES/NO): NO